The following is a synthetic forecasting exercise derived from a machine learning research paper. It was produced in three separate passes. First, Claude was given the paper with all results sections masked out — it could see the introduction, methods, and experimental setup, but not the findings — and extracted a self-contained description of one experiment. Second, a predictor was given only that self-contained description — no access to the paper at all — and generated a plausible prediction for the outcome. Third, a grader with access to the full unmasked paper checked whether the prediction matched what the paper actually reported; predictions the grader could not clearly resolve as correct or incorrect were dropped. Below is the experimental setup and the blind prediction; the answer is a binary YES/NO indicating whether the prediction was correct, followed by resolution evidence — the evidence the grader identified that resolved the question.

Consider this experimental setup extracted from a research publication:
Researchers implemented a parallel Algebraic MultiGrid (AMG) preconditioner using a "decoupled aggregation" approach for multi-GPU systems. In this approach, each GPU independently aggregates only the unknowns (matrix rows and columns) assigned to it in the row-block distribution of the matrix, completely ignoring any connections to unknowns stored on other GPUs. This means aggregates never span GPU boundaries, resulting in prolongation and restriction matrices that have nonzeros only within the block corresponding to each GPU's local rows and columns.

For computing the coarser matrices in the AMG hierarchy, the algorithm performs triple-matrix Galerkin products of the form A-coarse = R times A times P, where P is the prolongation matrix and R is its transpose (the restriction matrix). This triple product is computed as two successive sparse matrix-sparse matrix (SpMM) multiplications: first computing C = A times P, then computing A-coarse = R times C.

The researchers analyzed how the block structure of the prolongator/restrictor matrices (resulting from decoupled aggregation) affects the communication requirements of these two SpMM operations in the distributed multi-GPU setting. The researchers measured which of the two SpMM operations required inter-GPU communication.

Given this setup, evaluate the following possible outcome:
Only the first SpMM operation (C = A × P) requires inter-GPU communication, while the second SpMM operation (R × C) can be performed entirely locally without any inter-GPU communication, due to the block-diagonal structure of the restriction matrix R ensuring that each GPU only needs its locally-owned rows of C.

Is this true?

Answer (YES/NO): YES